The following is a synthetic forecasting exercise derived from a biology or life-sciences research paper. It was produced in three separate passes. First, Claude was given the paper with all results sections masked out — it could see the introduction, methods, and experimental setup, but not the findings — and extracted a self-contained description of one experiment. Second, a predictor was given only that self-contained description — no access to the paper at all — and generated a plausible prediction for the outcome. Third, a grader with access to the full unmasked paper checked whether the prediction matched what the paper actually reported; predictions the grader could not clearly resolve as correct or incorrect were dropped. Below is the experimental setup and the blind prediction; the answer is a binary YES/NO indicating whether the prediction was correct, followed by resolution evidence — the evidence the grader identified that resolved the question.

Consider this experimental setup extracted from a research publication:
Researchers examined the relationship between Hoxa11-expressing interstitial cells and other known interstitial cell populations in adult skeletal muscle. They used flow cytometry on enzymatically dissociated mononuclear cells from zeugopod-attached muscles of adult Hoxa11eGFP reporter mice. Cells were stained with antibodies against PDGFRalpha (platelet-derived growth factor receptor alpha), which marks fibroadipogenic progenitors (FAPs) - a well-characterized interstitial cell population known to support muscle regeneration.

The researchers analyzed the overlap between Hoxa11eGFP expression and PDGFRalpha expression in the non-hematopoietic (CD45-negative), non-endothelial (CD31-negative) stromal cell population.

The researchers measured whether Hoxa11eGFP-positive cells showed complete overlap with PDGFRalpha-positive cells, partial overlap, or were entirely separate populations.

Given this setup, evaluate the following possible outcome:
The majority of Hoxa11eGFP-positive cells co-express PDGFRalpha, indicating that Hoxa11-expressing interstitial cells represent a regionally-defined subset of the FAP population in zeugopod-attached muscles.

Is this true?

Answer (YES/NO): NO